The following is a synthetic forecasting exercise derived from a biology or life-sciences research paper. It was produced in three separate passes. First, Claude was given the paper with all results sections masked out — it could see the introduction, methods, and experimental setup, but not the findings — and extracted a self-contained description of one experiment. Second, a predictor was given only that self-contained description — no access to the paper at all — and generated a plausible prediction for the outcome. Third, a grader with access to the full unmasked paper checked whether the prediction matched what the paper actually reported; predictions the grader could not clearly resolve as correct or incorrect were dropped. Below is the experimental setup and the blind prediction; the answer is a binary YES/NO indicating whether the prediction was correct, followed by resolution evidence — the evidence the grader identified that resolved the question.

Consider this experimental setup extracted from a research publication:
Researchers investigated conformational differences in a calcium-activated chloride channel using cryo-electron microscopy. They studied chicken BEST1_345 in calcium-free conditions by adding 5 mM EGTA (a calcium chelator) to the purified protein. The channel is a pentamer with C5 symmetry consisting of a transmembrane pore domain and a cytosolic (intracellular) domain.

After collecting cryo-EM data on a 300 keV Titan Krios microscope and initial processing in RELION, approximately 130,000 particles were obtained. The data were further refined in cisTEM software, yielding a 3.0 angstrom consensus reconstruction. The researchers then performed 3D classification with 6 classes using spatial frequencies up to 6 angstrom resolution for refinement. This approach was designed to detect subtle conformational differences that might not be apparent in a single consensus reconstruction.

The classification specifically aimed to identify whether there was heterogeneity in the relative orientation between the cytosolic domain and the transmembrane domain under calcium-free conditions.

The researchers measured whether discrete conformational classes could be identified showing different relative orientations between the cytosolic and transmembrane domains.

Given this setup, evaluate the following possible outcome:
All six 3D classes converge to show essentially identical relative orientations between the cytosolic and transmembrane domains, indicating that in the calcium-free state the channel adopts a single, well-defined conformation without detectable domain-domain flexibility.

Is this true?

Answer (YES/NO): NO